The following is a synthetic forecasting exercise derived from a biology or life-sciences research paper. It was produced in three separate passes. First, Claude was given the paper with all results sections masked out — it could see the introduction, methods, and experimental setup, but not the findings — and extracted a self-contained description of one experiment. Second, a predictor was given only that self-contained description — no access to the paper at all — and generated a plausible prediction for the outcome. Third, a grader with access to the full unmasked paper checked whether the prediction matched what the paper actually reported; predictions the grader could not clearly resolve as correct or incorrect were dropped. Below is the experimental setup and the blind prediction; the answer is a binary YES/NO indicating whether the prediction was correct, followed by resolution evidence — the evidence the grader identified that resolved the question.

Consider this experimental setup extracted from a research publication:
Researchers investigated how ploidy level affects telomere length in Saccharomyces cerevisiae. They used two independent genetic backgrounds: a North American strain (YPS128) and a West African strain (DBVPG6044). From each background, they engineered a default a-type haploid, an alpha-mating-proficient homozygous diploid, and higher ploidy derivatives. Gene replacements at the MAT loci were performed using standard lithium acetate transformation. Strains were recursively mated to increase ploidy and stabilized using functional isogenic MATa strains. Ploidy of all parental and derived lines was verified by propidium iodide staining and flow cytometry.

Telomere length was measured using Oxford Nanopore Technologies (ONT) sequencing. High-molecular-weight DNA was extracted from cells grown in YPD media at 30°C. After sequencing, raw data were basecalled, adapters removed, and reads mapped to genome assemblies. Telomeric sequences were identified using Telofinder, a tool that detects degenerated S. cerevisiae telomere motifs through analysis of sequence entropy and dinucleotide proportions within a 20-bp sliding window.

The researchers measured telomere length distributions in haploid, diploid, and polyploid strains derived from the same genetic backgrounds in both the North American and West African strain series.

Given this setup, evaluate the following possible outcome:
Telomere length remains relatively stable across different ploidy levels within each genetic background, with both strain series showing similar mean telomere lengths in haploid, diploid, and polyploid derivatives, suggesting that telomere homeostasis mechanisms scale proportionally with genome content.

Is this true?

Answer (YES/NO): NO